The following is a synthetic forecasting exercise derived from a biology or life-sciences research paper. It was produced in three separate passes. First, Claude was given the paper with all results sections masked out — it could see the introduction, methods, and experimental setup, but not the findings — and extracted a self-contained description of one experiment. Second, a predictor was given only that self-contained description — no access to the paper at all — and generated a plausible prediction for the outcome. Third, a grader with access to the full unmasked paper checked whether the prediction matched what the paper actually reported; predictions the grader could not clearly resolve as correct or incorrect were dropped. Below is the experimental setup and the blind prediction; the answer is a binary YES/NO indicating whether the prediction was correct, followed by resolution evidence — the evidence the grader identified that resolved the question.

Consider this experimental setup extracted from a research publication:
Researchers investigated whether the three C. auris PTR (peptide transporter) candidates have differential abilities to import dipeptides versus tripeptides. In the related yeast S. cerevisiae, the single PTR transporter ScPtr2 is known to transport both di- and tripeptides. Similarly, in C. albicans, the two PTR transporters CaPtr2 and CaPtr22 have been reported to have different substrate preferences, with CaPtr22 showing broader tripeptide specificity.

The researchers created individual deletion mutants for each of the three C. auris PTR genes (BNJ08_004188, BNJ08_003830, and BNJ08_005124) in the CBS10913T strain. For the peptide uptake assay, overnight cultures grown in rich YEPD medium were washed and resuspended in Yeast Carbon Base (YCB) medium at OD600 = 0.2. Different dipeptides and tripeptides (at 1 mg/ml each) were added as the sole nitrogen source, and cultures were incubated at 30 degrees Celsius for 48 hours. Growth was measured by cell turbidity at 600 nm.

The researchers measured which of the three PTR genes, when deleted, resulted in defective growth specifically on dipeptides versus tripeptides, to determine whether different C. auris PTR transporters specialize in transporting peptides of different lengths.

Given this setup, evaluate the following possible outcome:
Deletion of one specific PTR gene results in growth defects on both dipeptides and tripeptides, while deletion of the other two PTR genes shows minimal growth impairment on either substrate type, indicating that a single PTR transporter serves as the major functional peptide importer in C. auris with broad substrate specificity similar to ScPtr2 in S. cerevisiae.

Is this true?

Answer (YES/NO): NO